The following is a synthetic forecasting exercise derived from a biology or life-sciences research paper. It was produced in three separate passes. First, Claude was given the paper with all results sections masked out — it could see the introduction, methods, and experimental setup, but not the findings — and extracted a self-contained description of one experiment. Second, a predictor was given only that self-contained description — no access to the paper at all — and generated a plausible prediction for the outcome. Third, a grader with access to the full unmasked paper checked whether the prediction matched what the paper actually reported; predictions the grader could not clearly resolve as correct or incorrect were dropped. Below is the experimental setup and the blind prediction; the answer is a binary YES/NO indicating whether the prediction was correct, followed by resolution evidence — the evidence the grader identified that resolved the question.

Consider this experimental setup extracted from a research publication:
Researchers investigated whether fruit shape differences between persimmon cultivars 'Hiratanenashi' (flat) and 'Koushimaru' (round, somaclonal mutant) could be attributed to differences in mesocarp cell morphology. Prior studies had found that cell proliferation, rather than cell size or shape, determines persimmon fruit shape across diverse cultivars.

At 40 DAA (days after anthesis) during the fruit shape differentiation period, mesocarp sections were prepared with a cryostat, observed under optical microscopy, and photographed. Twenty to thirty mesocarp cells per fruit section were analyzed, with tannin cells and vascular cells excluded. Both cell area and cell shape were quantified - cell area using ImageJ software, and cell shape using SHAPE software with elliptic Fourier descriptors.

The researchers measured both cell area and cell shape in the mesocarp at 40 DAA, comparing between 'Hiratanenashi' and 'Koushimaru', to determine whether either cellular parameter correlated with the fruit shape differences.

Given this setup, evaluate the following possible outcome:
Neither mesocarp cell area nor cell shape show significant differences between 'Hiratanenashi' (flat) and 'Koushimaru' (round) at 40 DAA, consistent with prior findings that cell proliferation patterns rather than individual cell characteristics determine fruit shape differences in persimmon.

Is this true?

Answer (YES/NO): NO